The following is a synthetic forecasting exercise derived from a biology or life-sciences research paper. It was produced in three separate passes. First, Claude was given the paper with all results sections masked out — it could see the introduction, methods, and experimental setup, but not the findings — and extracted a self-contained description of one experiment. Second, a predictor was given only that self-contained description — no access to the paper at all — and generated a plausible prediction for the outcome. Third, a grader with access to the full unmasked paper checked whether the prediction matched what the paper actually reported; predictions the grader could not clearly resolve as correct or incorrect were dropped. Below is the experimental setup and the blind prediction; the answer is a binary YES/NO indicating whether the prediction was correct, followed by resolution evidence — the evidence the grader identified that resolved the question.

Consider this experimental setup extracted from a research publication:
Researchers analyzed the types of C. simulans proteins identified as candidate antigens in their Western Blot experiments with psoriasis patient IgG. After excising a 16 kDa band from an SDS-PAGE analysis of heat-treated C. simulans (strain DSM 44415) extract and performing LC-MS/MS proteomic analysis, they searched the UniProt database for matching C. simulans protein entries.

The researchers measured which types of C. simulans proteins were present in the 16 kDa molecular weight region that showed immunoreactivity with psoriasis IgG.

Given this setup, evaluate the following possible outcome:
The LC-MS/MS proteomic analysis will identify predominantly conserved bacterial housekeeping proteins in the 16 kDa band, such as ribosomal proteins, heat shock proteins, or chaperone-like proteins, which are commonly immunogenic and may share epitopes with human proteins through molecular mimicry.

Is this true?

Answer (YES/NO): YES